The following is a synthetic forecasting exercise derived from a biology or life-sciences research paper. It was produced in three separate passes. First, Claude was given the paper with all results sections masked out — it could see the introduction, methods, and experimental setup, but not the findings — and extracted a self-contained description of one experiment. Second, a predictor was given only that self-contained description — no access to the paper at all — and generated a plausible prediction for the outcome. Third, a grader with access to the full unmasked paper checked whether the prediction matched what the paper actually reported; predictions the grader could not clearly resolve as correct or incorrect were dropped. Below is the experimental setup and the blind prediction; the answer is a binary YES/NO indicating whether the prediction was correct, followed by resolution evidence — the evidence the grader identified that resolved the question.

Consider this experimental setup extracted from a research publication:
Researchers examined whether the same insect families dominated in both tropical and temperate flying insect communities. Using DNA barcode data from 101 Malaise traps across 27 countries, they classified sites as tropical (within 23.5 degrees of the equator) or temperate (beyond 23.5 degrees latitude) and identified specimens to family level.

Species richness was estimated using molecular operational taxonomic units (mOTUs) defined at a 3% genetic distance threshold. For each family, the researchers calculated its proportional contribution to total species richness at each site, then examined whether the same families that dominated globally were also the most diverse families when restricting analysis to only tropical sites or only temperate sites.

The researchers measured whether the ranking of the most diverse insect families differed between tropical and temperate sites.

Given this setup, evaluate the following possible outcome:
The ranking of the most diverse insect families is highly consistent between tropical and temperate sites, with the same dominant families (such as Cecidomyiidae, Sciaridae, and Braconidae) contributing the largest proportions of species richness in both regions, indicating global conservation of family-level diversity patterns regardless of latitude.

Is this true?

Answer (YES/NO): YES